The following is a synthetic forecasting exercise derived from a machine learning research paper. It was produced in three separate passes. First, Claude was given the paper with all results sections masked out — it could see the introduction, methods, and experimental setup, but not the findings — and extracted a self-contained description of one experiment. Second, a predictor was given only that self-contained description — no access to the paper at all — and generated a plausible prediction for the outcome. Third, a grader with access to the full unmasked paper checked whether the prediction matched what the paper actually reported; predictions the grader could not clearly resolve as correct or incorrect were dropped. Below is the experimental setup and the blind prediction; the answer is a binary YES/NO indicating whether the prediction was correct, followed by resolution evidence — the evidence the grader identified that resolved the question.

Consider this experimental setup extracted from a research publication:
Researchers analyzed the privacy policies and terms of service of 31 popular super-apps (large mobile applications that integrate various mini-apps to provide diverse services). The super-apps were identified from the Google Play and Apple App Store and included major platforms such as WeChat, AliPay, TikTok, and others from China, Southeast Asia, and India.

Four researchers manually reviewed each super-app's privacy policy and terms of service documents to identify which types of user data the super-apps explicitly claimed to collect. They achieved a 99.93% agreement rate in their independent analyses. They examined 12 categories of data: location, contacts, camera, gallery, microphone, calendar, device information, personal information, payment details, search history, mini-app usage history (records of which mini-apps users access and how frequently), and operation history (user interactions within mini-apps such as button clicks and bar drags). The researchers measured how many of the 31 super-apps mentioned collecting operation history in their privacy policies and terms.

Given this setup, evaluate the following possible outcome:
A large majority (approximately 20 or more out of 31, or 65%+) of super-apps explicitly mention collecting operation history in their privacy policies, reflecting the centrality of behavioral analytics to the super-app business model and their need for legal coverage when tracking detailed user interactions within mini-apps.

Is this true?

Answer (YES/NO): NO